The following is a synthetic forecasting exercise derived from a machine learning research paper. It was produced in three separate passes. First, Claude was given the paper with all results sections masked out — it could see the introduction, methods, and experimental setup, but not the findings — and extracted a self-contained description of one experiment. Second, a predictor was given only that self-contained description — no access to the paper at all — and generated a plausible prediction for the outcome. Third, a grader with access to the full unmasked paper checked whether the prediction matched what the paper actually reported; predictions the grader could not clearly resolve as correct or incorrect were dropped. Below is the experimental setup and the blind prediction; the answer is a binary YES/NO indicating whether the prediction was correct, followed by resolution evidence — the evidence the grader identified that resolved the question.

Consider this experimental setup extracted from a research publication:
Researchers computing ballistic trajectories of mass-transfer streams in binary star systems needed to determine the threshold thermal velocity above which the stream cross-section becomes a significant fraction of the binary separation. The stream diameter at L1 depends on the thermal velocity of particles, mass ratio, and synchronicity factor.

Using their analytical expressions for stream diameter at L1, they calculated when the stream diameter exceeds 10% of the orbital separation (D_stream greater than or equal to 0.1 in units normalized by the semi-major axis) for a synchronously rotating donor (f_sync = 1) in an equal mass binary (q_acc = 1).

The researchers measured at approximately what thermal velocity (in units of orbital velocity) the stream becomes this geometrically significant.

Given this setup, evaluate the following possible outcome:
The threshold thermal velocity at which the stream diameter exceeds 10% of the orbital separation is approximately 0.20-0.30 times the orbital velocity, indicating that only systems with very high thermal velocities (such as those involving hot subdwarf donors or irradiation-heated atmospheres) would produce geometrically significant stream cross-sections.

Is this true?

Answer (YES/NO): NO